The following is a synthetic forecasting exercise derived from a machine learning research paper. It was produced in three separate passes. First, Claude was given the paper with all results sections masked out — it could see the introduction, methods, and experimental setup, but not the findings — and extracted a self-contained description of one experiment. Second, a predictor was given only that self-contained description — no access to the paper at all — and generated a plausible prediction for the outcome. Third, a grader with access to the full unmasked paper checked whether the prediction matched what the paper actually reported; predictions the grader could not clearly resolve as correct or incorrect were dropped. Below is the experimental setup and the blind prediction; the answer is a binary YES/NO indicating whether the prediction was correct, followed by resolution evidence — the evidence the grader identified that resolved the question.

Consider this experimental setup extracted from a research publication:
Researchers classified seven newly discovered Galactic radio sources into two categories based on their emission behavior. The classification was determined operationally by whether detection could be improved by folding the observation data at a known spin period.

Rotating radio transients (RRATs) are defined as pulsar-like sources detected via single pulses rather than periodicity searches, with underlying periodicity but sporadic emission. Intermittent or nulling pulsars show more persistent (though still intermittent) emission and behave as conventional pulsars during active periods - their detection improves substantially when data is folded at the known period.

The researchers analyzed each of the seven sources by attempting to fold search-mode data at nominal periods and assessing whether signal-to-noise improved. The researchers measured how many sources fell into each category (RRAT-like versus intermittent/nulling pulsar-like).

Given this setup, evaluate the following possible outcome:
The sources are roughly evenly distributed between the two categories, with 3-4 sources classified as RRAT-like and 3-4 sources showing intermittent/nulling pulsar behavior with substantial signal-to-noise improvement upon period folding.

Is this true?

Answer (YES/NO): YES